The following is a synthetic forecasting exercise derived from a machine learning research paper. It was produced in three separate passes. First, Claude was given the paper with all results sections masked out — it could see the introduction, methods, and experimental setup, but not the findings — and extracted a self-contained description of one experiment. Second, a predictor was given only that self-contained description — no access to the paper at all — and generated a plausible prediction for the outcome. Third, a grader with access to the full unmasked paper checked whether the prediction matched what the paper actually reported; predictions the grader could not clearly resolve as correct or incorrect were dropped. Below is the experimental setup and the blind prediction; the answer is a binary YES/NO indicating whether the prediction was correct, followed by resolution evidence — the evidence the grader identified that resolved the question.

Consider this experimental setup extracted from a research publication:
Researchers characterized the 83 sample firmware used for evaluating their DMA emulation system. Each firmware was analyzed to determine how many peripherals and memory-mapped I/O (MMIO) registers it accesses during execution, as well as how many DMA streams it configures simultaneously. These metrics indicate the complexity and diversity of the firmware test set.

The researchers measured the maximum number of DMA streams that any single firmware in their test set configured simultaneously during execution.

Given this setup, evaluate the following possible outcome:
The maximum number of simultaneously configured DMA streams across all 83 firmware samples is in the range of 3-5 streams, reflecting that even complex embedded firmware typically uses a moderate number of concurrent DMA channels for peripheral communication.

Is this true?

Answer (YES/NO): YES